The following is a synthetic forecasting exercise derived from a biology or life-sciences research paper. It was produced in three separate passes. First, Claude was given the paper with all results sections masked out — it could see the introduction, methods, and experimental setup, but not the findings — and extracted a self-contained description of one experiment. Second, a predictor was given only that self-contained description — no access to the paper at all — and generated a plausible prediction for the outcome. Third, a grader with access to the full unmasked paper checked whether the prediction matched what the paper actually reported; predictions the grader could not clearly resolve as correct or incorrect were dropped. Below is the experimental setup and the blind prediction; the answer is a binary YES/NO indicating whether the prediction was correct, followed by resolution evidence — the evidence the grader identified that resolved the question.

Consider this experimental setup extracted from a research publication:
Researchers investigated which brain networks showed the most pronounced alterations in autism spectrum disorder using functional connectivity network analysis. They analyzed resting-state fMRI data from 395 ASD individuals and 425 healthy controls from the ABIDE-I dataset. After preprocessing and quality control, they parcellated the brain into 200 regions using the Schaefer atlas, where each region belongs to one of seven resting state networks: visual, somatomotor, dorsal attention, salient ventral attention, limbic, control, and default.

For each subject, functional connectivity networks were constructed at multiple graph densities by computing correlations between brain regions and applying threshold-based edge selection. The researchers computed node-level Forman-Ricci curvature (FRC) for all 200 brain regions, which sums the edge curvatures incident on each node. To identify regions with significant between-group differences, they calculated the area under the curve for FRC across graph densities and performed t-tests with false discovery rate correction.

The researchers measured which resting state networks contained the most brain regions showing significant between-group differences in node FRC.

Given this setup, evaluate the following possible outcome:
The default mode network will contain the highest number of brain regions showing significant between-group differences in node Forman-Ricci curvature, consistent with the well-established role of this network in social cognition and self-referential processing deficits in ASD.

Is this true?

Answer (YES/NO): NO